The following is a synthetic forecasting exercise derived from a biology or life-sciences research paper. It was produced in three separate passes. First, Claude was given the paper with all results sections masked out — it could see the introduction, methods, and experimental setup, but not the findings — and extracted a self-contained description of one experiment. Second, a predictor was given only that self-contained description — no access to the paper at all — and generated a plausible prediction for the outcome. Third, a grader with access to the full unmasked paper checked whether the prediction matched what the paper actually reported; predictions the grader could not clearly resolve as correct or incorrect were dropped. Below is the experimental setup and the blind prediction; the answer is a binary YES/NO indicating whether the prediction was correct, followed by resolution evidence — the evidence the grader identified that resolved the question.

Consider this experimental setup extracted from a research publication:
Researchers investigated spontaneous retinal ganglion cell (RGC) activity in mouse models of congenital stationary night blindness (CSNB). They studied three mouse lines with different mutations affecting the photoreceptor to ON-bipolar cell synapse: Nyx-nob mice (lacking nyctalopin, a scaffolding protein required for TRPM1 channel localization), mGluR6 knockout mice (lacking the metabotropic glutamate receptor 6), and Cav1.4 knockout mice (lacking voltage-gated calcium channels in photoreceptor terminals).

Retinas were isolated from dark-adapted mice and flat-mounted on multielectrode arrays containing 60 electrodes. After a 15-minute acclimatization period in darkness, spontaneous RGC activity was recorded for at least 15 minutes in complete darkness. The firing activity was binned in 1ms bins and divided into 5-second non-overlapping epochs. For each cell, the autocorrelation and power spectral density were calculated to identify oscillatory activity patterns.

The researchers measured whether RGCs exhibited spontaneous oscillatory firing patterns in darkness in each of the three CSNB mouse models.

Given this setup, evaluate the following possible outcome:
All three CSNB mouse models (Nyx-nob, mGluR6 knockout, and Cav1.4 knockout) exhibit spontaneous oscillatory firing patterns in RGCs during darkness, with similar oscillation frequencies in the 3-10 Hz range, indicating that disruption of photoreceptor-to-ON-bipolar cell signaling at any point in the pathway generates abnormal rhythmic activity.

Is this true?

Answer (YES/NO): NO